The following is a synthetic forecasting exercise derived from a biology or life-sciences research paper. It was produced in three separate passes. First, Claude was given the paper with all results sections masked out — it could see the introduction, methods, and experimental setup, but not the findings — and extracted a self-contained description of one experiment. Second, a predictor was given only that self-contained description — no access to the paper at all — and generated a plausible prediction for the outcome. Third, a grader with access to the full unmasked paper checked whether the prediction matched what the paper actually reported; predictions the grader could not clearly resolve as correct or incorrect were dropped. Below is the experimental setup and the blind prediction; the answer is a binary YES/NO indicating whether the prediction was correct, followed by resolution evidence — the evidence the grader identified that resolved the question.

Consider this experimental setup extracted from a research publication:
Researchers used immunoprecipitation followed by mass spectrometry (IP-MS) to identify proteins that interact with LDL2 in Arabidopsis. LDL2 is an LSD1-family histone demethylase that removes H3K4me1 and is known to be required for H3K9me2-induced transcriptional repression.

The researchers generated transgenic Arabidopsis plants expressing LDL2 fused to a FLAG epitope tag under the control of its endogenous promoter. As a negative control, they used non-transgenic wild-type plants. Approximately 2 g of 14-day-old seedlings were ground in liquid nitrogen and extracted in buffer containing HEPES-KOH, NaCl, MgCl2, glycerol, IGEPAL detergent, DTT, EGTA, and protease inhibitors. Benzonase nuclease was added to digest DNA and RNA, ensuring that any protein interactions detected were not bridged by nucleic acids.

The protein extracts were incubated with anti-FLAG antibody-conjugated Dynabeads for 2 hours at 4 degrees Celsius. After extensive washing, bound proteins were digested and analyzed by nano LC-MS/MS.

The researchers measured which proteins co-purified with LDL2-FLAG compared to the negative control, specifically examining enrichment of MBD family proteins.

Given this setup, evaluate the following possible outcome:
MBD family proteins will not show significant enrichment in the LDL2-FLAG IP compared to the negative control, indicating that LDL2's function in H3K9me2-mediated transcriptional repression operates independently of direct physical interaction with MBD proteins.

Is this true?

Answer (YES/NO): NO